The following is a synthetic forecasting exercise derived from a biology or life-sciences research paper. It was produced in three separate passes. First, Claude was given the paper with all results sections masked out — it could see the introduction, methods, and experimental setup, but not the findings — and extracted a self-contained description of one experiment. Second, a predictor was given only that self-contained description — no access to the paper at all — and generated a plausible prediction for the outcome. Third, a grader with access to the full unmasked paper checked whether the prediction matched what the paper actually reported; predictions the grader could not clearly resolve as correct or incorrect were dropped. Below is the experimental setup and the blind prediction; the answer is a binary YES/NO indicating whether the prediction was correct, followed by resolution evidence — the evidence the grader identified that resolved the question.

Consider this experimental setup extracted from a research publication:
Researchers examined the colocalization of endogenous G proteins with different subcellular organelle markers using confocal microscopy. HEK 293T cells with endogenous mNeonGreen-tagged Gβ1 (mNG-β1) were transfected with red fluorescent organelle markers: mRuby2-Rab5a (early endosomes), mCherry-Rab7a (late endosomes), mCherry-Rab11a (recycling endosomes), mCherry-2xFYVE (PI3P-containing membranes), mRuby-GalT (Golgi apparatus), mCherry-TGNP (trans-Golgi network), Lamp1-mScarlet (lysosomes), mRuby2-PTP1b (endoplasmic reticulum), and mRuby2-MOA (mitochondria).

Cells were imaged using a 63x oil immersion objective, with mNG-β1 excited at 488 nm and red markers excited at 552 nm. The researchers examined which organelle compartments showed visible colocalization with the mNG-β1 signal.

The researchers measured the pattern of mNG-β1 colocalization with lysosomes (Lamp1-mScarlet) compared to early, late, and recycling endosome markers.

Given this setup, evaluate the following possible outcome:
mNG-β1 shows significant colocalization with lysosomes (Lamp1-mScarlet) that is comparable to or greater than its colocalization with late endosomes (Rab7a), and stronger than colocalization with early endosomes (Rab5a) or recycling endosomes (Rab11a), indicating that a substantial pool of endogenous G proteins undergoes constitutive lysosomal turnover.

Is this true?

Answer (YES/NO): YES